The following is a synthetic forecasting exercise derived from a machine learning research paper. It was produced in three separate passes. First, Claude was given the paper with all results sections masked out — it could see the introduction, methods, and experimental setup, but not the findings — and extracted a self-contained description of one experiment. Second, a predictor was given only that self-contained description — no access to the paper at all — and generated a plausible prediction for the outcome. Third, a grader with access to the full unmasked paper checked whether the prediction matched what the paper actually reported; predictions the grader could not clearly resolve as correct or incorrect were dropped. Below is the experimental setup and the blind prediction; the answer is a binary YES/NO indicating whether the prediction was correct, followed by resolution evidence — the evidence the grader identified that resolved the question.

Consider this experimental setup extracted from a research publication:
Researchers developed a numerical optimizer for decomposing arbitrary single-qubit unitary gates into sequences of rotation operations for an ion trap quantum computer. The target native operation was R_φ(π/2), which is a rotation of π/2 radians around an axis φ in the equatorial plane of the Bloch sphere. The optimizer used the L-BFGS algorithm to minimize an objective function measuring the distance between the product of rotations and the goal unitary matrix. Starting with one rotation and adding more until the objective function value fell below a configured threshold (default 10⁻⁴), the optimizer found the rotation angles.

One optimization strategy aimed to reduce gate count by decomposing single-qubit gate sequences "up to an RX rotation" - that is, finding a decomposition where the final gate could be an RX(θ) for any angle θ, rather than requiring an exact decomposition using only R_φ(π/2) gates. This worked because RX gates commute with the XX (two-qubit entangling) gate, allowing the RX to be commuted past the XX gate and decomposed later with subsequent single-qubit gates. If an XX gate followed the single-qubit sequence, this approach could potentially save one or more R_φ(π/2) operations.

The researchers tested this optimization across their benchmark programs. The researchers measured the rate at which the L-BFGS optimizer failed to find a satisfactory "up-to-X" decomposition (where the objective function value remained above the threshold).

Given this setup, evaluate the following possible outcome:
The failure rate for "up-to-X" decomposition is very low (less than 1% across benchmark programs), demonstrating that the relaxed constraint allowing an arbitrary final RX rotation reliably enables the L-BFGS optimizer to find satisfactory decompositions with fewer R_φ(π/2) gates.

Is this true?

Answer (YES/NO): YES